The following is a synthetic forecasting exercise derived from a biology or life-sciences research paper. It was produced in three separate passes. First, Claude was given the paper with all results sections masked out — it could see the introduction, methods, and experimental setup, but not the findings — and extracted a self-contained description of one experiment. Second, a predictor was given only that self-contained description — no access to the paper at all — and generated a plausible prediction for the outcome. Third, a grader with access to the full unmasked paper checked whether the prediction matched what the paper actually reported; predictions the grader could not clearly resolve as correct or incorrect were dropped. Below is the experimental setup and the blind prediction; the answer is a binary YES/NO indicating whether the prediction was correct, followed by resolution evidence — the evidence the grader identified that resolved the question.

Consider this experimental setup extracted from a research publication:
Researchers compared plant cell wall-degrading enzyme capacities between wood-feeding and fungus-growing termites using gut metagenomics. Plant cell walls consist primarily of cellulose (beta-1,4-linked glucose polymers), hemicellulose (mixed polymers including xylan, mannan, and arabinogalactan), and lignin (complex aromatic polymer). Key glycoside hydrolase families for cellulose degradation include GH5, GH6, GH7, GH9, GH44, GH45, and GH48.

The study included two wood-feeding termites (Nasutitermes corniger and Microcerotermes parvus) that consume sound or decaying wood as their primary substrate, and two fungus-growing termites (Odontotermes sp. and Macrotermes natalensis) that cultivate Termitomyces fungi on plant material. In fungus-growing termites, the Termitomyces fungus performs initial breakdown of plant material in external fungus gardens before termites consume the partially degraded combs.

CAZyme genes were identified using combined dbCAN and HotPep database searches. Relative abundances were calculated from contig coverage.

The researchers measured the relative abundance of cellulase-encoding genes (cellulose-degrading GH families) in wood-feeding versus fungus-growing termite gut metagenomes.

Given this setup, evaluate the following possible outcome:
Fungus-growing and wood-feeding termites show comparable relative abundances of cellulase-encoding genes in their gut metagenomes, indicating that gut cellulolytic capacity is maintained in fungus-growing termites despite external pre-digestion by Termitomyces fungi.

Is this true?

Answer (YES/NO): NO